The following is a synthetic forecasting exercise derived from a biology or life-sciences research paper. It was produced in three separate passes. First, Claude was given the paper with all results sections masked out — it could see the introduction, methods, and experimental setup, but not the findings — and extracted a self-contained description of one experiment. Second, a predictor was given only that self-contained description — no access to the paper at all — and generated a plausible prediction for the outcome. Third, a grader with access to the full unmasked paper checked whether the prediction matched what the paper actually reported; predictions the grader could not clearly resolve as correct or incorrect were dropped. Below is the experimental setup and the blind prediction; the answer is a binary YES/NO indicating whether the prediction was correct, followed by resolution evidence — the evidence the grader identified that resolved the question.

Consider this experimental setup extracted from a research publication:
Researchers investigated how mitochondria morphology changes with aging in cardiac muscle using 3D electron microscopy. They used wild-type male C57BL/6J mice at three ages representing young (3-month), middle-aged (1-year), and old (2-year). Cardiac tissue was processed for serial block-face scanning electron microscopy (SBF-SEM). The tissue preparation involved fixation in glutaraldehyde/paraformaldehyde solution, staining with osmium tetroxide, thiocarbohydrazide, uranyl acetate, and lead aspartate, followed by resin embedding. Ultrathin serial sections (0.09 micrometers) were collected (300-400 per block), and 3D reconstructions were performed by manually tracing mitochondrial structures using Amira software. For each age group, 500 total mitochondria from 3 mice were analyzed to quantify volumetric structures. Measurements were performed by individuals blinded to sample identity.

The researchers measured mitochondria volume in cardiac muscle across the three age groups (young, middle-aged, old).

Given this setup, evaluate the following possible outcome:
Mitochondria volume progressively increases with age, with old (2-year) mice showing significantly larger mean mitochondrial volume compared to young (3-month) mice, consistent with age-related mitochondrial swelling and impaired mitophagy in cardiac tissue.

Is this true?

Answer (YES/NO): NO